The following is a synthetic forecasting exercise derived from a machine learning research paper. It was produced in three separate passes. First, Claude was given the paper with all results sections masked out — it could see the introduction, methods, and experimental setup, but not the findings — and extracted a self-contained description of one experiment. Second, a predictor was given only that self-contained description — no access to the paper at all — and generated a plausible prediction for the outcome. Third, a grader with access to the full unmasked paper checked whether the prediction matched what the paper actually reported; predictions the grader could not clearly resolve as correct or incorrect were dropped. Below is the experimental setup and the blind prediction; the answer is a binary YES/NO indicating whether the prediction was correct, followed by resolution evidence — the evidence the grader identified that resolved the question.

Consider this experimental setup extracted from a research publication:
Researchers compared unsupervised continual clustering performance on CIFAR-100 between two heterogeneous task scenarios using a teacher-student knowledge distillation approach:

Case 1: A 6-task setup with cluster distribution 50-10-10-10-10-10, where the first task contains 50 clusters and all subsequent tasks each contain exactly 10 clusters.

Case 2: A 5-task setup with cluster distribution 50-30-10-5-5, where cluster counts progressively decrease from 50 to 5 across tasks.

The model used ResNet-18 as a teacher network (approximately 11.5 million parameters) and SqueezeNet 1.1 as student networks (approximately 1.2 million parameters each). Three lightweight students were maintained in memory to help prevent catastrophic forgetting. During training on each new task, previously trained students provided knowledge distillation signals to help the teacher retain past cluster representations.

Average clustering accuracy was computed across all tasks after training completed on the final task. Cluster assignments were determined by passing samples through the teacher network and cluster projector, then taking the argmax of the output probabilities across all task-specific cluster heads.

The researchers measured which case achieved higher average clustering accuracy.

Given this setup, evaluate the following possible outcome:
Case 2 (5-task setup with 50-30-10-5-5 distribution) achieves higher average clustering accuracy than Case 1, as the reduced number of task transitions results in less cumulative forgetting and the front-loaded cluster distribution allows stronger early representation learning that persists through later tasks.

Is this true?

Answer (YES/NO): NO